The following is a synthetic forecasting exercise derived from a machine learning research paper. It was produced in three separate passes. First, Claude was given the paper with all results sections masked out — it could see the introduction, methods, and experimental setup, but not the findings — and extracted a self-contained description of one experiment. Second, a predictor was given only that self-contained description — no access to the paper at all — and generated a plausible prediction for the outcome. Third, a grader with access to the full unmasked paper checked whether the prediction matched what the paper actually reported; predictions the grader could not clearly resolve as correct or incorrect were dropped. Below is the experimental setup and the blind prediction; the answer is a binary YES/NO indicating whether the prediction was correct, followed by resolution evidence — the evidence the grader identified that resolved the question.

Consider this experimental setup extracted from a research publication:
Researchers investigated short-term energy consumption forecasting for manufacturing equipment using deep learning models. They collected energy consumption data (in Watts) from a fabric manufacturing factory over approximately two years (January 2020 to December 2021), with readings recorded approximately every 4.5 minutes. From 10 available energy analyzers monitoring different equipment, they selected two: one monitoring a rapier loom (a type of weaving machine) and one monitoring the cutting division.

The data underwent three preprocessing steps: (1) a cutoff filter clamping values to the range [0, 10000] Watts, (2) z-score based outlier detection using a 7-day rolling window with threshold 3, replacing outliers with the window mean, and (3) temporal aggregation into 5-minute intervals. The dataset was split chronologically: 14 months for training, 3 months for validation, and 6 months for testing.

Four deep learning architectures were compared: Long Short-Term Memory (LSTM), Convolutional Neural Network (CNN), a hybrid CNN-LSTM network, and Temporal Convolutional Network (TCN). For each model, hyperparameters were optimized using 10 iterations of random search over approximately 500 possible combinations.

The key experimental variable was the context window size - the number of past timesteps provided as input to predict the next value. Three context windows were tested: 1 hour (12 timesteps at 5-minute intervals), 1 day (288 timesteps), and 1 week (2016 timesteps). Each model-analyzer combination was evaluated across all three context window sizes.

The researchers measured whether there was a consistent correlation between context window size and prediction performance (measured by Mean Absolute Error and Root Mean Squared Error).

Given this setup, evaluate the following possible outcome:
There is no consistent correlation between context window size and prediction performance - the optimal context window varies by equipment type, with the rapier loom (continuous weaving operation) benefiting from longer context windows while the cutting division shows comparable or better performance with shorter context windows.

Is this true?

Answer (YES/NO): NO